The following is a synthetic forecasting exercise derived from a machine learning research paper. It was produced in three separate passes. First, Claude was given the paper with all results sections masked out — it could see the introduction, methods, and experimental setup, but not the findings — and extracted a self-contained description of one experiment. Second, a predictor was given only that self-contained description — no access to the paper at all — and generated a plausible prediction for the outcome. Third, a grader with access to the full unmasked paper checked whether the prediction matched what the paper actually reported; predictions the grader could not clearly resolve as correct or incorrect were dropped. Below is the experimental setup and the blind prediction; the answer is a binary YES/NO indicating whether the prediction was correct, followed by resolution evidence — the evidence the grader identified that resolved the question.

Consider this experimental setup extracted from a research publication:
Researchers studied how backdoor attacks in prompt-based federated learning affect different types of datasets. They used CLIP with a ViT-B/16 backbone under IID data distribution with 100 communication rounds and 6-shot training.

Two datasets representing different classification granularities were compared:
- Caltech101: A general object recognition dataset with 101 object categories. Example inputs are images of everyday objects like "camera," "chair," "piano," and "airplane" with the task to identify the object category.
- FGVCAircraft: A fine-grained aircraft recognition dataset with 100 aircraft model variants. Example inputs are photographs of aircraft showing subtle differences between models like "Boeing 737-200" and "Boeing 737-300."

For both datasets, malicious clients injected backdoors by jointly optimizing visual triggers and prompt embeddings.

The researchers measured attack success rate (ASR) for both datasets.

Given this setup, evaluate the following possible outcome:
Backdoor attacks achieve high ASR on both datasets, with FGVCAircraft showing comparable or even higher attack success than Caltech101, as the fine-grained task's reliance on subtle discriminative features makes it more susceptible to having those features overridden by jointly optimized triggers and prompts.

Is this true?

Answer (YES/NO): NO